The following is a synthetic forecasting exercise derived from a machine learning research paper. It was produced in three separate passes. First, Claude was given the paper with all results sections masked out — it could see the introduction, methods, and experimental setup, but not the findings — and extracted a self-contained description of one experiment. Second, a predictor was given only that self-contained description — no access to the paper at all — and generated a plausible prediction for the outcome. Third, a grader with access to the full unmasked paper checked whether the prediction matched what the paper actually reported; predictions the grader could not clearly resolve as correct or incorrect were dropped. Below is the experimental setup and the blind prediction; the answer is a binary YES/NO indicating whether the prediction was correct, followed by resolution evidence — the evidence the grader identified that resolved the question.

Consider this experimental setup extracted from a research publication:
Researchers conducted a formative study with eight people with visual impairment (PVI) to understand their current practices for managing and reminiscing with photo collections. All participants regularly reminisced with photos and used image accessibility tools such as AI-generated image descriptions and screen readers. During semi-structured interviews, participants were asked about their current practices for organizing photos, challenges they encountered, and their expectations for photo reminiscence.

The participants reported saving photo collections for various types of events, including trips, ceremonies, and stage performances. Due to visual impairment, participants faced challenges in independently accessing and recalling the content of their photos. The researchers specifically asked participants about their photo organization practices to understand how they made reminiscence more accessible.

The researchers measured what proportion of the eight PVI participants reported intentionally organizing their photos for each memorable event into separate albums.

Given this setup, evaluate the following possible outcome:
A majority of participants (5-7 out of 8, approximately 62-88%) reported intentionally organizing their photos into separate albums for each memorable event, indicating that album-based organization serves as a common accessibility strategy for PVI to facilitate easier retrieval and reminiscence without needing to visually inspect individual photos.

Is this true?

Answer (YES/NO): YES